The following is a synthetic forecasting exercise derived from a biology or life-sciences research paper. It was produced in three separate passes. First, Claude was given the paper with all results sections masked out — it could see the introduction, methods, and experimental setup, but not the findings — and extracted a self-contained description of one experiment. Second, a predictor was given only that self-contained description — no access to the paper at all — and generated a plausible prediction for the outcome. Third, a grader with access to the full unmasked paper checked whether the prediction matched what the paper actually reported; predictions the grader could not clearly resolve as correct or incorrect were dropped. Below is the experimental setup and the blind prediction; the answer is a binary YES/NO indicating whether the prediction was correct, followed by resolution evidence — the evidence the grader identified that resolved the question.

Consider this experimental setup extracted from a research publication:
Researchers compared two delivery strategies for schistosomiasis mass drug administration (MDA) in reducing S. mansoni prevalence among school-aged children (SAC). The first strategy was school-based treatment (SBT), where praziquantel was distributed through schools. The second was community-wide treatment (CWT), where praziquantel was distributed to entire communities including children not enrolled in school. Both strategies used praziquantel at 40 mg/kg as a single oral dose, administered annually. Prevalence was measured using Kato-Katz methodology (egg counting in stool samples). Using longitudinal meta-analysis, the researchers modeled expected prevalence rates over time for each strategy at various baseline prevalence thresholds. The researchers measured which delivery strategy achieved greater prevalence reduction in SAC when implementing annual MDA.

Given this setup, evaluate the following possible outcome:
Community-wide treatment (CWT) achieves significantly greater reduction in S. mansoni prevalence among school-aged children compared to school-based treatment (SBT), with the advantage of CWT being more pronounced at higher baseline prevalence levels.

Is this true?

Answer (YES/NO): NO